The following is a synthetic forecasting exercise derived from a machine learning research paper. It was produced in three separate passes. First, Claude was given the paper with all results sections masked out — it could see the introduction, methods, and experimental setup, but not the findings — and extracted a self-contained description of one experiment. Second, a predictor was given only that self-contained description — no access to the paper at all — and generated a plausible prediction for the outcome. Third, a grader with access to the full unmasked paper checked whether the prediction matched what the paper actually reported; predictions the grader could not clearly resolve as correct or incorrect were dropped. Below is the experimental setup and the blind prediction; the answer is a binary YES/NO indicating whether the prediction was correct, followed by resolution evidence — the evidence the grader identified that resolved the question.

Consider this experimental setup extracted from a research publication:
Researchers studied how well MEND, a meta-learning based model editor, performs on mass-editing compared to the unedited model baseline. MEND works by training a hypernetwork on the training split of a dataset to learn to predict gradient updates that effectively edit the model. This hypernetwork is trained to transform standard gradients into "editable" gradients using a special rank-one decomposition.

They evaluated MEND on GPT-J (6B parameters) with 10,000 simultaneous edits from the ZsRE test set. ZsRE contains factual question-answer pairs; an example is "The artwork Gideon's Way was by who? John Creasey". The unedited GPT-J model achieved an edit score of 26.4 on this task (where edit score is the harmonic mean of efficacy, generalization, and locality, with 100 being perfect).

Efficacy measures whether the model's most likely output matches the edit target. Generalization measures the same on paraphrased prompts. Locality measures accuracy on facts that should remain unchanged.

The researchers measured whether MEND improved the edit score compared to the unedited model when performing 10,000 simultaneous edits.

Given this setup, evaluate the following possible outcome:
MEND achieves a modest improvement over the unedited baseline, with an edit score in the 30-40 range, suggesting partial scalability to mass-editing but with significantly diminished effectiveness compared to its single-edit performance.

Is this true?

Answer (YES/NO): NO